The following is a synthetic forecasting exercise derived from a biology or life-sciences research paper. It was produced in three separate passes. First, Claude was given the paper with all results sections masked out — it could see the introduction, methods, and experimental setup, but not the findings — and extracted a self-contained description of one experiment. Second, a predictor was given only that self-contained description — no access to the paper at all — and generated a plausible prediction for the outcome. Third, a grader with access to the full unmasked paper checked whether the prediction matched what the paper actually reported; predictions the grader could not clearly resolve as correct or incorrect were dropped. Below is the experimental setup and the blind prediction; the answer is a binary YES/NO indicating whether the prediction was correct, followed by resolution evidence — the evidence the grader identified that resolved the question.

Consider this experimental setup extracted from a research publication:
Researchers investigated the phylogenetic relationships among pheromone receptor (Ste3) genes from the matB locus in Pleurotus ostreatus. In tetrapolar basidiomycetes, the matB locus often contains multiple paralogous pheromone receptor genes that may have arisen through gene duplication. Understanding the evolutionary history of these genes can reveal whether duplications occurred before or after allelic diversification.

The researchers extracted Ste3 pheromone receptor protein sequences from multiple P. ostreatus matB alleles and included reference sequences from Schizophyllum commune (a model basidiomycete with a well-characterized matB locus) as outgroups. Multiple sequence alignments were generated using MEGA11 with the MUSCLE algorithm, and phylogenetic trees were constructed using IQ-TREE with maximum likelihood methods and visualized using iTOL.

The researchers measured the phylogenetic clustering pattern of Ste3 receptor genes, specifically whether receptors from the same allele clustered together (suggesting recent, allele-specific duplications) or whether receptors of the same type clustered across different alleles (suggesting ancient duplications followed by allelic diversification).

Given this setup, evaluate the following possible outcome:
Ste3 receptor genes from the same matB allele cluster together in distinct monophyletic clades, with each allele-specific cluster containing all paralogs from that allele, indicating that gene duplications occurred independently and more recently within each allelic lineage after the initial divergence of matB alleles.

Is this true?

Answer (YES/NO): NO